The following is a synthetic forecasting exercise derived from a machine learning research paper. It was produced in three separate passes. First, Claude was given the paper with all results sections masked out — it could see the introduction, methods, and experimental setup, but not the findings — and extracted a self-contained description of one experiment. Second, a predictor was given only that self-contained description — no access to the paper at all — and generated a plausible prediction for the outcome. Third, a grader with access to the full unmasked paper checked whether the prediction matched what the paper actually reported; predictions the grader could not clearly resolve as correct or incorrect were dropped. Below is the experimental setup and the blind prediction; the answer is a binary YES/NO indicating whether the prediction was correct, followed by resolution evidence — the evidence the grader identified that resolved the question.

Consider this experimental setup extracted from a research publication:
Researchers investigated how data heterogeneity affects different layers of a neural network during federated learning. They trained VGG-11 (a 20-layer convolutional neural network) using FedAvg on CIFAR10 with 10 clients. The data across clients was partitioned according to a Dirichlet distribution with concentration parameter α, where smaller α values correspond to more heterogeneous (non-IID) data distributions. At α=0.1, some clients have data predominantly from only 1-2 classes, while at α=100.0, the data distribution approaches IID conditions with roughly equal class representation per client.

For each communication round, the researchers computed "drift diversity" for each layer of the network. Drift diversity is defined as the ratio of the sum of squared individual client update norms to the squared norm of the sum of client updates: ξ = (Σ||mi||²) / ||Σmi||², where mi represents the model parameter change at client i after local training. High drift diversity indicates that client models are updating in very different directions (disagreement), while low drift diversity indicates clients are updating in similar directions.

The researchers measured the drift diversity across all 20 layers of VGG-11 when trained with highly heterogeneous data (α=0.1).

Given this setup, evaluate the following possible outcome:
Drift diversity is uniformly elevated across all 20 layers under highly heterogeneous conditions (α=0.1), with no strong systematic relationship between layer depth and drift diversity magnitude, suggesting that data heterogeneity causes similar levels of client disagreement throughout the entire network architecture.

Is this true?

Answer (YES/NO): NO